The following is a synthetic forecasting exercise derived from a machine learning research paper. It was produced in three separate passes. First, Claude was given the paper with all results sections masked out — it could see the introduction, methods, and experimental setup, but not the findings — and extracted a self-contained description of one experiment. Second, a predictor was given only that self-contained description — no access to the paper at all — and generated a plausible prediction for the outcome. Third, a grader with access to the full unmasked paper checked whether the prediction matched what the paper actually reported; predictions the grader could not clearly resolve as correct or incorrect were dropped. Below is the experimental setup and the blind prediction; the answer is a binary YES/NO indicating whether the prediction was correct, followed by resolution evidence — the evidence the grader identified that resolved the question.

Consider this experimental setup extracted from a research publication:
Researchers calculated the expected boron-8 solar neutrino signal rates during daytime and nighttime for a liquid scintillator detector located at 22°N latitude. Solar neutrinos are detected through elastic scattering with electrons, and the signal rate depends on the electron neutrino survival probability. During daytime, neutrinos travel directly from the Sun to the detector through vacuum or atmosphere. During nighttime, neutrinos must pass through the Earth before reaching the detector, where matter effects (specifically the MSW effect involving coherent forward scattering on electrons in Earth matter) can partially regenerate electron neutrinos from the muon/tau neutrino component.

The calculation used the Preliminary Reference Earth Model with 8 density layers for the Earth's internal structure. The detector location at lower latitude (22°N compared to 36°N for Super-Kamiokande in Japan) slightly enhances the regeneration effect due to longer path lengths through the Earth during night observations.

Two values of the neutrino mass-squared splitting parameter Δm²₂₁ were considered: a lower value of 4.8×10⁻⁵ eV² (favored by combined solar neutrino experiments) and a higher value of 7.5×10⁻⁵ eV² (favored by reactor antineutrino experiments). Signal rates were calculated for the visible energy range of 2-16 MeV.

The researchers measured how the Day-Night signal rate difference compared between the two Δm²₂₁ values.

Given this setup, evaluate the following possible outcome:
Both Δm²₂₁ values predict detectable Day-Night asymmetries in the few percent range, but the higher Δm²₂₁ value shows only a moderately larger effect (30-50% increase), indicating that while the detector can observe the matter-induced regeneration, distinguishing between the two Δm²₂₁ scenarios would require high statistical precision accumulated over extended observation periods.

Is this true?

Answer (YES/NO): NO